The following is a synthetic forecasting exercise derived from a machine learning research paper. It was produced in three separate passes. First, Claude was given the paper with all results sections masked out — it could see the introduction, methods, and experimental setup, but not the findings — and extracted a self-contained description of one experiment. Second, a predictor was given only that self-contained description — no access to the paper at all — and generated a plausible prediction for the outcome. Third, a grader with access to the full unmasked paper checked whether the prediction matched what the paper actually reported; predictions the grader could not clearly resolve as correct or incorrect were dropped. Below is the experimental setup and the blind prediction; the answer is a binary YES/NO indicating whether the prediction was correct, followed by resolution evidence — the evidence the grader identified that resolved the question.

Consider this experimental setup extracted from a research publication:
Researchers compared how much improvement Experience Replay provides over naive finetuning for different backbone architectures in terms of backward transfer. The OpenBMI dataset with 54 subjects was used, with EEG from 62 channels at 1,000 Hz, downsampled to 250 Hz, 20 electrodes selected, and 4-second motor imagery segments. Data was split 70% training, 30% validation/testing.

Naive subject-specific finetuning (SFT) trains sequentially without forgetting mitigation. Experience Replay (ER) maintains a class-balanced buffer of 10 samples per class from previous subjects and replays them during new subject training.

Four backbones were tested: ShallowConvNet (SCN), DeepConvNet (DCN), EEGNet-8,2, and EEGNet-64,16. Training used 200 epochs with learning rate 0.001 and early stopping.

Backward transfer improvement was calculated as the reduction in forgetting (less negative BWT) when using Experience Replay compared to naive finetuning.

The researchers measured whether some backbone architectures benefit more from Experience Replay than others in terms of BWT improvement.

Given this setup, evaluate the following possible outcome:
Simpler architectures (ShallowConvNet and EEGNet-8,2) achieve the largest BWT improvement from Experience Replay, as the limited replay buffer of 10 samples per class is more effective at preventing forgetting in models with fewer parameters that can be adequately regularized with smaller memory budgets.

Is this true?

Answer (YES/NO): NO